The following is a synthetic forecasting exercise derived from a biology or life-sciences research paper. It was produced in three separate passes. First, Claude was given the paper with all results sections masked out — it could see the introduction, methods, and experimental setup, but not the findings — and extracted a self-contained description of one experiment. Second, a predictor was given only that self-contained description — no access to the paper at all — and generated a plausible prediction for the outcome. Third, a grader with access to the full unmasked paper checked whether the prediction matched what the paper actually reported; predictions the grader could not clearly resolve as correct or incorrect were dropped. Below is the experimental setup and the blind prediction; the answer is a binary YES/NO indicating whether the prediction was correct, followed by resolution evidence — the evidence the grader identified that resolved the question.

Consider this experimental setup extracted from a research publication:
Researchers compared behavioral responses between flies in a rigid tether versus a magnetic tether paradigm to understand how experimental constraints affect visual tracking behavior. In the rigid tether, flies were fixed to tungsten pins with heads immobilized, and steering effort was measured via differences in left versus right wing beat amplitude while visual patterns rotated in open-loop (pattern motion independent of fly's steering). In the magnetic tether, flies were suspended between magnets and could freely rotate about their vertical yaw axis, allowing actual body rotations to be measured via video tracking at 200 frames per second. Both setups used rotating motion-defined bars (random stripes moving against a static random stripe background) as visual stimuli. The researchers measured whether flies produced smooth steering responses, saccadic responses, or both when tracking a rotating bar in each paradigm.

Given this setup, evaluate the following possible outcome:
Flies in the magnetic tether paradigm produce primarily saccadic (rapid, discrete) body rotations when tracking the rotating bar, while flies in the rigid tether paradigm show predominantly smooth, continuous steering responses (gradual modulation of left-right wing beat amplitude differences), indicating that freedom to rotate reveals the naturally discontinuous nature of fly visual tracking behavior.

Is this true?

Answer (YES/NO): YES